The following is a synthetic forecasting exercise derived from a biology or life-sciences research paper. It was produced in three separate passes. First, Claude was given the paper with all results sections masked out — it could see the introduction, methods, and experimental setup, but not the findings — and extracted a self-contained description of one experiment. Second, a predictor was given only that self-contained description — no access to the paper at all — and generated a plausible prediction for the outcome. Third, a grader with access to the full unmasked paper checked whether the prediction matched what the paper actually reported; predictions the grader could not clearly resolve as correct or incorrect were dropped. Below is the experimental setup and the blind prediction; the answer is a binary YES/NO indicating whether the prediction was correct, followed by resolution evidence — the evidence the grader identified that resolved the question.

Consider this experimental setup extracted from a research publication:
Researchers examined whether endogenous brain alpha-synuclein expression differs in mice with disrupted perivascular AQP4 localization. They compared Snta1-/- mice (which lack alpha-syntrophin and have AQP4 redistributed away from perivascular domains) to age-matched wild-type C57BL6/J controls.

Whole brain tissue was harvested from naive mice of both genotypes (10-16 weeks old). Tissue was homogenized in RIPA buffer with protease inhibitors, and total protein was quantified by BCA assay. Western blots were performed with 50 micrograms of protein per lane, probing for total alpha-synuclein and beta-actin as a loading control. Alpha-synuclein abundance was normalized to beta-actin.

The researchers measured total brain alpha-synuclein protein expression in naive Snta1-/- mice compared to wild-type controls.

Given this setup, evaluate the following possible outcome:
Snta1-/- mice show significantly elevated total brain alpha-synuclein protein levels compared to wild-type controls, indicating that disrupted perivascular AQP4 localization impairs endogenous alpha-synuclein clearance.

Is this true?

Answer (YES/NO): YES